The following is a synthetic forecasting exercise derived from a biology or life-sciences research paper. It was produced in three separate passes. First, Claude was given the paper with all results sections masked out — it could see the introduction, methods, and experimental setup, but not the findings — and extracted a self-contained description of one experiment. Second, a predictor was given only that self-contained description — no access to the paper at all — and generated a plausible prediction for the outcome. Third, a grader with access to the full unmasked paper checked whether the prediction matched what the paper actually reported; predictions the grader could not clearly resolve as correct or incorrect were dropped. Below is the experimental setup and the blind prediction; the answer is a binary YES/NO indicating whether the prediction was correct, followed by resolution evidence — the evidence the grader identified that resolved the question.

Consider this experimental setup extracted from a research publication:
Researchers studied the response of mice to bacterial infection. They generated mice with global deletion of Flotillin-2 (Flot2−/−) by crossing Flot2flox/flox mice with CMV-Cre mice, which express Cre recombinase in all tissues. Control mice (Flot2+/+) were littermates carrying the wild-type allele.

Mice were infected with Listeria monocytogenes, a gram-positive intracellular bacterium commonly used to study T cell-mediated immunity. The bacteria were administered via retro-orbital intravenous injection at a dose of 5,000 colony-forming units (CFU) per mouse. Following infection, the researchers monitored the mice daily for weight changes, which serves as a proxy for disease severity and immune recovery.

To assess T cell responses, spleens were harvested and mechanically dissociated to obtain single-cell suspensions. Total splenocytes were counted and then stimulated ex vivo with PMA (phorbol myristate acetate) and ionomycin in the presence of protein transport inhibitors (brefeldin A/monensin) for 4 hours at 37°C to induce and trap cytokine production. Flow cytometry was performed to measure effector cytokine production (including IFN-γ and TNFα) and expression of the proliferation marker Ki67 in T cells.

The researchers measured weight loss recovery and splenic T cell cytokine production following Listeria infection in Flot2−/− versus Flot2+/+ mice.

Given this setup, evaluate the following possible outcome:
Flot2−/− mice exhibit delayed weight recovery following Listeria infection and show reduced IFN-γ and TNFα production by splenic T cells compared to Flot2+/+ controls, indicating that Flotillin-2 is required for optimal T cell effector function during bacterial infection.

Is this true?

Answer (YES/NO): NO